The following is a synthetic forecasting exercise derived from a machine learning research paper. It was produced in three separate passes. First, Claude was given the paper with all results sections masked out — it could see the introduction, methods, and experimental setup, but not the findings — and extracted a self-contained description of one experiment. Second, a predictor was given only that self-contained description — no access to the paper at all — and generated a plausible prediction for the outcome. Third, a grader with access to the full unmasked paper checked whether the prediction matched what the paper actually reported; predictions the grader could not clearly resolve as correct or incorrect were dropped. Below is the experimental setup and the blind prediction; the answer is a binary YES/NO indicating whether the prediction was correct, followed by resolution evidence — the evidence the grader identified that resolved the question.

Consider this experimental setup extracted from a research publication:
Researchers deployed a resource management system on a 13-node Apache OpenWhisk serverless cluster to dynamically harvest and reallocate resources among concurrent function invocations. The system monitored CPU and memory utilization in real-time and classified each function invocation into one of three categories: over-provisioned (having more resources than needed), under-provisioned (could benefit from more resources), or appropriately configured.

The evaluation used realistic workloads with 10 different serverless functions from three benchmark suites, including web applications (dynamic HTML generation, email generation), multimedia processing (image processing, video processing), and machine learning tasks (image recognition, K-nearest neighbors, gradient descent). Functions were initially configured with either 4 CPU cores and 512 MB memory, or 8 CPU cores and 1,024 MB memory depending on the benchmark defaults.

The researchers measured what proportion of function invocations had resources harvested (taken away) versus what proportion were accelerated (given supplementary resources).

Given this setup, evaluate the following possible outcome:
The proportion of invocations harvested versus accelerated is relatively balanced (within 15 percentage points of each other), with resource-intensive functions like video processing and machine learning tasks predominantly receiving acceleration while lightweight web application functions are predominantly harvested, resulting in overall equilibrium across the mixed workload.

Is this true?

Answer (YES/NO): YES